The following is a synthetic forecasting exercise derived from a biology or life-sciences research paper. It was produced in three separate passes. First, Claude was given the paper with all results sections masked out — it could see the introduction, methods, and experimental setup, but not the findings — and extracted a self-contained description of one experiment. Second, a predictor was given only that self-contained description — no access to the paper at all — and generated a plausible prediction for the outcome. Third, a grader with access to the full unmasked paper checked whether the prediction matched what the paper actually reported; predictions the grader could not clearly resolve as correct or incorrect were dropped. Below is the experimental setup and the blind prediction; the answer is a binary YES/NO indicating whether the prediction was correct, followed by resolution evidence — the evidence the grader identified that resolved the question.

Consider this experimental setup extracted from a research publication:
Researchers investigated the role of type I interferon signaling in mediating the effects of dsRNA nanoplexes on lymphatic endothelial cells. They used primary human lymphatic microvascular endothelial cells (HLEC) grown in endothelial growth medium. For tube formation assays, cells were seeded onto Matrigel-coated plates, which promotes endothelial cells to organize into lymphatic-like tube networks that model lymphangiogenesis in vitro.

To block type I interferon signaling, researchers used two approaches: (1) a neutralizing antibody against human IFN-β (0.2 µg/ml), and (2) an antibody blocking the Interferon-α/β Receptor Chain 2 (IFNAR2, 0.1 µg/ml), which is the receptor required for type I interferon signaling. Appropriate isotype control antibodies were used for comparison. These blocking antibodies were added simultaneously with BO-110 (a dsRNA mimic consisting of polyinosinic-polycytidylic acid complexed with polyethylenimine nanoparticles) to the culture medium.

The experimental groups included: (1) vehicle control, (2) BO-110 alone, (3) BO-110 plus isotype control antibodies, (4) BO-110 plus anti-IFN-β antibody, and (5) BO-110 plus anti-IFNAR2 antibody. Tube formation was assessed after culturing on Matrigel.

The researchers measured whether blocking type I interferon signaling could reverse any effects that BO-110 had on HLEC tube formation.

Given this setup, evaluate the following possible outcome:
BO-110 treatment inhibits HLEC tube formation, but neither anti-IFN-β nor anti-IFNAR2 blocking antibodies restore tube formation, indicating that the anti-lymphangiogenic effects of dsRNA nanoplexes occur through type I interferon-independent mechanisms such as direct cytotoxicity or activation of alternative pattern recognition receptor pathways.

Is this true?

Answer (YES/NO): NO